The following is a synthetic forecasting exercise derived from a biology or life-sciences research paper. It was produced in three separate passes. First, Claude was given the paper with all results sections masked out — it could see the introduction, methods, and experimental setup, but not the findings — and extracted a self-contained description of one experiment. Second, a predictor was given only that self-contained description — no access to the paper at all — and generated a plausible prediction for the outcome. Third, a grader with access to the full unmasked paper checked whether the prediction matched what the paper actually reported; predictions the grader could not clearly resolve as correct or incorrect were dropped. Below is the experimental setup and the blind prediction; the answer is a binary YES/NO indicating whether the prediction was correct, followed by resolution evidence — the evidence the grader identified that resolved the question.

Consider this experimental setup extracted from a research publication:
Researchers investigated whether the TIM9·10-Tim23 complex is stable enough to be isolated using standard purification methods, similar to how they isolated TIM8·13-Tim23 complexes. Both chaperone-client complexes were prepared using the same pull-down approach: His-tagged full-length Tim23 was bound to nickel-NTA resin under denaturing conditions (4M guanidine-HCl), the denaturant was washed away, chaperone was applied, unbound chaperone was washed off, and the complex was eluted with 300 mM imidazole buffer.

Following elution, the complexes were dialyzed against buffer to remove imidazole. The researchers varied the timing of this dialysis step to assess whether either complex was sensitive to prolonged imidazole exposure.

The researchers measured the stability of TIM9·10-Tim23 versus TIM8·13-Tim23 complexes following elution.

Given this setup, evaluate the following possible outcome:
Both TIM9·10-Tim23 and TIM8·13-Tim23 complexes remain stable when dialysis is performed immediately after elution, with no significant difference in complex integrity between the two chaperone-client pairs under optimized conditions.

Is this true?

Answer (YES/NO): NO